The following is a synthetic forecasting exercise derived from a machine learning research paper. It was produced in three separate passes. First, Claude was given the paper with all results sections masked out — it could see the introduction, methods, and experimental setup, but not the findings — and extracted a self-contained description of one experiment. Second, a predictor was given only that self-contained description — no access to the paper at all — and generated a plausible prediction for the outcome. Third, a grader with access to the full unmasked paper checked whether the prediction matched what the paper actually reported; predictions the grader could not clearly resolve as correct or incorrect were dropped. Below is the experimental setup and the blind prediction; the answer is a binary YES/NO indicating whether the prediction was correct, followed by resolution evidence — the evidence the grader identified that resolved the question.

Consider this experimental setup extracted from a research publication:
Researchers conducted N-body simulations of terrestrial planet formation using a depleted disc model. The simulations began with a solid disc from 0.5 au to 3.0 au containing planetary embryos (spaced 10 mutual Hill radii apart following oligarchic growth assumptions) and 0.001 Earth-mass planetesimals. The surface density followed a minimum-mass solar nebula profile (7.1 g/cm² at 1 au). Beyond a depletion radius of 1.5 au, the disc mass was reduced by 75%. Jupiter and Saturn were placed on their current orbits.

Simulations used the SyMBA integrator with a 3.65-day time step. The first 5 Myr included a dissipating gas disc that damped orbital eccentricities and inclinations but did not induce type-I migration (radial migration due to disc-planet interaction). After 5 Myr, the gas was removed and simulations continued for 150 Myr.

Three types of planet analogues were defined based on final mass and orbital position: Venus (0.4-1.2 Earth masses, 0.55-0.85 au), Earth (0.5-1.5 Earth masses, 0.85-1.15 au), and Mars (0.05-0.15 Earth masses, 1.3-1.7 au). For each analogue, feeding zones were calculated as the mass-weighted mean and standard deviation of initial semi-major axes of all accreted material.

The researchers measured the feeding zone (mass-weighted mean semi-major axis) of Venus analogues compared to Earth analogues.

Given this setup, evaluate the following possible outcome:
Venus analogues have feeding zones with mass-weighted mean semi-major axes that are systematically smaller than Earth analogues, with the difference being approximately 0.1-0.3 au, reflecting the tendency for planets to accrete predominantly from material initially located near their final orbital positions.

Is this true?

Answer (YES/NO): YES